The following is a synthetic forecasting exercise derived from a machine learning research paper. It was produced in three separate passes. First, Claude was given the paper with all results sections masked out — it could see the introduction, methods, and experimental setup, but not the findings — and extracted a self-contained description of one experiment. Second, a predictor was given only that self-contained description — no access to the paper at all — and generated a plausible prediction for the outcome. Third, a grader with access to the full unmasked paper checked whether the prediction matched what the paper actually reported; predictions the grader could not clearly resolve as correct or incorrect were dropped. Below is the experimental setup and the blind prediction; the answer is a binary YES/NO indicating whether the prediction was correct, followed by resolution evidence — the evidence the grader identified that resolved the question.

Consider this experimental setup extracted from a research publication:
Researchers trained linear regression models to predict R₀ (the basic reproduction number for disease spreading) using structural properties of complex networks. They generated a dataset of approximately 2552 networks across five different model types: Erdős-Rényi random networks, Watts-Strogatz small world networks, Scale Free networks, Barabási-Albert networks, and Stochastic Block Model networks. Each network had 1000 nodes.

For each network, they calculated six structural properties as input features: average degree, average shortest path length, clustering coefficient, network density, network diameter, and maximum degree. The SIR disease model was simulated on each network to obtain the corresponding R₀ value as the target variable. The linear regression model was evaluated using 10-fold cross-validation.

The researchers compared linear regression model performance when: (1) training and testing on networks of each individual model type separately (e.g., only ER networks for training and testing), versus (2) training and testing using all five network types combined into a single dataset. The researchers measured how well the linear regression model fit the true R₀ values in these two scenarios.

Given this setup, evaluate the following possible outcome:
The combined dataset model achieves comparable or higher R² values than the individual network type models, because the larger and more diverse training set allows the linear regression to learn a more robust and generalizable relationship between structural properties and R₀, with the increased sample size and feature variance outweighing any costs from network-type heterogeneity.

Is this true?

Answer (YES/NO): NO